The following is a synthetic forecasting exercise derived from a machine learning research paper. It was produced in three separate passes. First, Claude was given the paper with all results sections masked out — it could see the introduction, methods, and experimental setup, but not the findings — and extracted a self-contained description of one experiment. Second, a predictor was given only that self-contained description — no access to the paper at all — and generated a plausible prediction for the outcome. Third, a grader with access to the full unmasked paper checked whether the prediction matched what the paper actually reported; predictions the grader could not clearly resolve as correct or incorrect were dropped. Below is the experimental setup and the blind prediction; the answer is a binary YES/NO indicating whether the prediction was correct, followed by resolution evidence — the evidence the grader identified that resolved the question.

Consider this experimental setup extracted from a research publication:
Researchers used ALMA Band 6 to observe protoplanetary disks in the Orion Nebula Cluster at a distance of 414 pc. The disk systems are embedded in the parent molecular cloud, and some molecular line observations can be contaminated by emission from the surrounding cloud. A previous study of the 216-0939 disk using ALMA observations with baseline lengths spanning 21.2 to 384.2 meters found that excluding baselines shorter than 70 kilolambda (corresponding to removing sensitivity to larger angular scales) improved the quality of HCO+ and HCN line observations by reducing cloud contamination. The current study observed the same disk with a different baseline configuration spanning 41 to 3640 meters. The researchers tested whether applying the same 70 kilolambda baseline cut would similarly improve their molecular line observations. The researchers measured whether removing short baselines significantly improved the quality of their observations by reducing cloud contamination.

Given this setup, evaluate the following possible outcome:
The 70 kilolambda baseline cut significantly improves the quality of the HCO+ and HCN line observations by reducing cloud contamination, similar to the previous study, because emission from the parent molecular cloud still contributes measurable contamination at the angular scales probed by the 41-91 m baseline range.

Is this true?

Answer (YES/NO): NO